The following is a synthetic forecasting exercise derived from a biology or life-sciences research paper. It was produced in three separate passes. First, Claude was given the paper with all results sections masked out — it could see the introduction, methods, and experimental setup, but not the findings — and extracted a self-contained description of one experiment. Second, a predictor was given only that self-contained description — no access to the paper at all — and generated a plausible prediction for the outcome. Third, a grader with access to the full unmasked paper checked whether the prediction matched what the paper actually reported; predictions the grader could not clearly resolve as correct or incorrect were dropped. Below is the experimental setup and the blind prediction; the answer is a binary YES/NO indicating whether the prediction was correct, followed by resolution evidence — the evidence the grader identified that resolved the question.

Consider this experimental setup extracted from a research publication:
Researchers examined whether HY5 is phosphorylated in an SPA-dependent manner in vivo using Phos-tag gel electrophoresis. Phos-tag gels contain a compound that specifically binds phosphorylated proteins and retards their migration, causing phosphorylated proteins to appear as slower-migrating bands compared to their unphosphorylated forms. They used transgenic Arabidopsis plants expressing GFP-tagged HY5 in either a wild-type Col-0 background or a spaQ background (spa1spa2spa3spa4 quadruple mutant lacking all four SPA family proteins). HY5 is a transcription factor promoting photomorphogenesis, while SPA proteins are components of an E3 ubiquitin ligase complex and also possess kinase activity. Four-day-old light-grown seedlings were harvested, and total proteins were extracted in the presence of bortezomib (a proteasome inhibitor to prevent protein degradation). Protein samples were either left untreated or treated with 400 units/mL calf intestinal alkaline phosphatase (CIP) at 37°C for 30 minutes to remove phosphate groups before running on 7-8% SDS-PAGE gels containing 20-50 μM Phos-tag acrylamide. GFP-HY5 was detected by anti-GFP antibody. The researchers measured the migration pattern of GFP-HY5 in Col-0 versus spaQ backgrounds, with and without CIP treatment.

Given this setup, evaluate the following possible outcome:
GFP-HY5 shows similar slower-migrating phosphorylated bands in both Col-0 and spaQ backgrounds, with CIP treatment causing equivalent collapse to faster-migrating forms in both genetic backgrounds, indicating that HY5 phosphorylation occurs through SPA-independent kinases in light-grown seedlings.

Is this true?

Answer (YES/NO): NO